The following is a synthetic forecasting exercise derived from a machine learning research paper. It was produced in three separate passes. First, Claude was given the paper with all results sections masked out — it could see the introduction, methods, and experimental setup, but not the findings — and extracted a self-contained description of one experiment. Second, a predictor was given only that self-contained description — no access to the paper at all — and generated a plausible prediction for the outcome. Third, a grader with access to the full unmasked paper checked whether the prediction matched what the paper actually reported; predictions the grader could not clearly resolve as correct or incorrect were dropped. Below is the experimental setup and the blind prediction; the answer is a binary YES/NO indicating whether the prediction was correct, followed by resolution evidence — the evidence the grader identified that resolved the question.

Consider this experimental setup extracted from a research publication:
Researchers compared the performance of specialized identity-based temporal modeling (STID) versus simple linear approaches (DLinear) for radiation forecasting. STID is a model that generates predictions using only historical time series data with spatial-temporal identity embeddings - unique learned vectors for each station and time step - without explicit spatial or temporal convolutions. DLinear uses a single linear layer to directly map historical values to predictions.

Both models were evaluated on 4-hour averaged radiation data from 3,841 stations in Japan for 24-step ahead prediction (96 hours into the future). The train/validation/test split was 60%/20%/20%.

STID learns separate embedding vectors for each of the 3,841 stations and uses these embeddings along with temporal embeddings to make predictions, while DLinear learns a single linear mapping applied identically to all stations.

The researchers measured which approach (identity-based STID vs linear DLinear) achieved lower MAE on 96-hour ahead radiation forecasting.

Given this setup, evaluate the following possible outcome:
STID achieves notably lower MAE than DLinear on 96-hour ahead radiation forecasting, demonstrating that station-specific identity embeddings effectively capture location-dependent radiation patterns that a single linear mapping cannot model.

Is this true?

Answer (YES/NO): NO